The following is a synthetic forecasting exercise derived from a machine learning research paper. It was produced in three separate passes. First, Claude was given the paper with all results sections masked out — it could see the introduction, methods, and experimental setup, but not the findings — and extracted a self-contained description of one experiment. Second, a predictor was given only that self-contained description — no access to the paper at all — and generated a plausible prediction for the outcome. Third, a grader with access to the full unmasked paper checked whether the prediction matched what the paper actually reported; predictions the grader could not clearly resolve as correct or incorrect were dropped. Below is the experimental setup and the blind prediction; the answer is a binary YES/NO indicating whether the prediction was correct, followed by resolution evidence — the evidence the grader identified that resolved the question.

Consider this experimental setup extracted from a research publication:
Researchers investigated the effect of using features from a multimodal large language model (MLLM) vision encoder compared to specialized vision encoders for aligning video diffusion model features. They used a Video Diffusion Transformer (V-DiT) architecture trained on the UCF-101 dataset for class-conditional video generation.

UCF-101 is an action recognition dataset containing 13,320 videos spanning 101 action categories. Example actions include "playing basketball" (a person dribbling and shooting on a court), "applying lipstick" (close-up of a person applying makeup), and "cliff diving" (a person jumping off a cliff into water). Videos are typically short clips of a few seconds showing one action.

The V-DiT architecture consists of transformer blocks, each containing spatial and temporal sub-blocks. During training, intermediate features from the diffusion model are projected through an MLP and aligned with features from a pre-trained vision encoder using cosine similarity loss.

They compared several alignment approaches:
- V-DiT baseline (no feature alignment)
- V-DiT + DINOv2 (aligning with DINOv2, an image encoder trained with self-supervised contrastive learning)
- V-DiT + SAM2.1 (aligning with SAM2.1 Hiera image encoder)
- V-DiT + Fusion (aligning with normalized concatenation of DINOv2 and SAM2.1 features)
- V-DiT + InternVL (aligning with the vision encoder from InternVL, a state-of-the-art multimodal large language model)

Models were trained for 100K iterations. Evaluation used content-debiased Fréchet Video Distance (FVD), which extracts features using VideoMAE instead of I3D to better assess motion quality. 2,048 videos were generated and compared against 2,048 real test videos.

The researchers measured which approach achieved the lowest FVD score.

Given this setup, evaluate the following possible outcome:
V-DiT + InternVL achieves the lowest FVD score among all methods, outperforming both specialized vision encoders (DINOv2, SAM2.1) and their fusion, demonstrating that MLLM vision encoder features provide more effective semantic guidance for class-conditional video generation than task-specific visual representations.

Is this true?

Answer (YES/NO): NO